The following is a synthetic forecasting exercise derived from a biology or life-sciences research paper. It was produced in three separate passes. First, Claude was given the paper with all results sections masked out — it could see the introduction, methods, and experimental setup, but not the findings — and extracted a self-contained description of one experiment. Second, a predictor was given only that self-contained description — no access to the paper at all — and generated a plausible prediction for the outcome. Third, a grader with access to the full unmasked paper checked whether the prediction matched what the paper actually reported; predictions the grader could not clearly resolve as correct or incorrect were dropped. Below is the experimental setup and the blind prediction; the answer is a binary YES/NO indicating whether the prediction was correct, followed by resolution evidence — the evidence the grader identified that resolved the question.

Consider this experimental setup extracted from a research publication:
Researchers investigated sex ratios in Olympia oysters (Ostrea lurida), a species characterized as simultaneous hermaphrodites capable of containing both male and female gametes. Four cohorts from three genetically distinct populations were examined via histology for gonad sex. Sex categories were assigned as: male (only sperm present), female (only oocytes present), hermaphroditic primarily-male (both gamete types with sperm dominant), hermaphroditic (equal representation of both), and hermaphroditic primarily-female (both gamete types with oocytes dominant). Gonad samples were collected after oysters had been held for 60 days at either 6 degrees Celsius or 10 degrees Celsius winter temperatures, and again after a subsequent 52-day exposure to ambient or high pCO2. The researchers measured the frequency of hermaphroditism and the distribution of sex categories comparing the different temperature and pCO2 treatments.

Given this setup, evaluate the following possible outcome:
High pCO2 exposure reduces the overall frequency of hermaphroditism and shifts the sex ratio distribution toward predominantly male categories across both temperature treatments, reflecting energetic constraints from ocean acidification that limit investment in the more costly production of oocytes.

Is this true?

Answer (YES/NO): NO